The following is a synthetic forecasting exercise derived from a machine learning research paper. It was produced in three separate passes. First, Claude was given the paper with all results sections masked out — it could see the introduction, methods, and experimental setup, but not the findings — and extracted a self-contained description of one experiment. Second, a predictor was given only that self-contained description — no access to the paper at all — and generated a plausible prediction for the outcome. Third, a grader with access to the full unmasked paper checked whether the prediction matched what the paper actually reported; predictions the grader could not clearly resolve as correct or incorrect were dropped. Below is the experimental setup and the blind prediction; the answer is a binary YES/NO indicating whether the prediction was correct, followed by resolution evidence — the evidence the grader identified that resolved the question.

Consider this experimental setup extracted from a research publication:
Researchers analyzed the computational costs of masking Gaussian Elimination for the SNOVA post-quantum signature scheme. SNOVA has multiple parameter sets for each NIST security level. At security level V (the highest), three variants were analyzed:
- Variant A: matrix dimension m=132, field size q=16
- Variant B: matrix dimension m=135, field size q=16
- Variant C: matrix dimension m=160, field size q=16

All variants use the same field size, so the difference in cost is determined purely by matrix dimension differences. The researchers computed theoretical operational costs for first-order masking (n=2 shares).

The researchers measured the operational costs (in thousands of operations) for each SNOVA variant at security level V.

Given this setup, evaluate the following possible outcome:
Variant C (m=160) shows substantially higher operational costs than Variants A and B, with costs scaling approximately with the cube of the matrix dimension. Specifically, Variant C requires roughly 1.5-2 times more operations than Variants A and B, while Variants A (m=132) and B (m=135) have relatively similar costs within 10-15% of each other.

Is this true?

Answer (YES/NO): YES